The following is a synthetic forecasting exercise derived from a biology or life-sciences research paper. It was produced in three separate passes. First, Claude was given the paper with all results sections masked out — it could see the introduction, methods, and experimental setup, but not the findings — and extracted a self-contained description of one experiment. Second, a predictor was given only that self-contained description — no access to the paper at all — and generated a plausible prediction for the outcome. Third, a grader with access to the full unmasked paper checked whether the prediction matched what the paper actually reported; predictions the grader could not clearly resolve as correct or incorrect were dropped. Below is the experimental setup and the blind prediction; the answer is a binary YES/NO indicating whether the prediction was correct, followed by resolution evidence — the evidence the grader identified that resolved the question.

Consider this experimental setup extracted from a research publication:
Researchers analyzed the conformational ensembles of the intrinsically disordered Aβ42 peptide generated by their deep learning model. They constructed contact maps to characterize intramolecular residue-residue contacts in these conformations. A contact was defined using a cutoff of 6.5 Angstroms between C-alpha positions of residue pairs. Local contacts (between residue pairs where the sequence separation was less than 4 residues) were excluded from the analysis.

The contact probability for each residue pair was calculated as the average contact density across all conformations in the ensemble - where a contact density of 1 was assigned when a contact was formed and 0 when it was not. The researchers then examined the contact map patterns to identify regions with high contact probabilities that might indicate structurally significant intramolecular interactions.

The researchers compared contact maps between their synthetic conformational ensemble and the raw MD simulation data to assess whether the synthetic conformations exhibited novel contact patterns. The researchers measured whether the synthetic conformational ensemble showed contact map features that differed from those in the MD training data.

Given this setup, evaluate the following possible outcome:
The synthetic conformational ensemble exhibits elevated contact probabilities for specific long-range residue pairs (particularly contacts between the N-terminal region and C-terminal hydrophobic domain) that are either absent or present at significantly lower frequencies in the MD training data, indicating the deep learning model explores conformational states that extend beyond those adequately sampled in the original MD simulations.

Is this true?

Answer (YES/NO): YES